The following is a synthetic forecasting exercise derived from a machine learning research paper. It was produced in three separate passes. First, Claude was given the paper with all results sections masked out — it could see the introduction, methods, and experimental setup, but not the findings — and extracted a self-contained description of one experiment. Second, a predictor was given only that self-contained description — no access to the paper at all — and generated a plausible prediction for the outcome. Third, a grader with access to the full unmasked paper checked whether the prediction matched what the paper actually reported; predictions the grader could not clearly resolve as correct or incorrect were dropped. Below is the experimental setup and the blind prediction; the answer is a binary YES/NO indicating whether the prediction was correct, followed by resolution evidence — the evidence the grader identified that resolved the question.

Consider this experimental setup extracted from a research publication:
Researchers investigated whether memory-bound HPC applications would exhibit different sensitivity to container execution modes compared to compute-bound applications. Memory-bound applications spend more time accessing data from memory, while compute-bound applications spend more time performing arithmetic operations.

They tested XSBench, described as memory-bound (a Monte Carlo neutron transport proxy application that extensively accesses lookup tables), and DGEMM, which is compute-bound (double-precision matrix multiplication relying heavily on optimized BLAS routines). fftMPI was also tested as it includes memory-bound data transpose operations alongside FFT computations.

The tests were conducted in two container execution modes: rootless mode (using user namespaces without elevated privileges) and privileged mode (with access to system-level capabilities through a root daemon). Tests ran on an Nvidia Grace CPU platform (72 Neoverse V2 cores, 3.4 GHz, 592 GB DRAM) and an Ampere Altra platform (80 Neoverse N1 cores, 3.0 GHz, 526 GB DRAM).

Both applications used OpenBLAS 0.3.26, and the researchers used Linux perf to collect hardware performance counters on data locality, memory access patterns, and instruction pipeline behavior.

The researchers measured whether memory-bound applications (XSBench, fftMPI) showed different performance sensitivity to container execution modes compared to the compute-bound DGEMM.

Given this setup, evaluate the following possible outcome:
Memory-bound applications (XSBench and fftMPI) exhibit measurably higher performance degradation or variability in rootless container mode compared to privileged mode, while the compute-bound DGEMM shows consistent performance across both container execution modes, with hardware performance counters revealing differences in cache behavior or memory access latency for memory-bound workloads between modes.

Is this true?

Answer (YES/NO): NO